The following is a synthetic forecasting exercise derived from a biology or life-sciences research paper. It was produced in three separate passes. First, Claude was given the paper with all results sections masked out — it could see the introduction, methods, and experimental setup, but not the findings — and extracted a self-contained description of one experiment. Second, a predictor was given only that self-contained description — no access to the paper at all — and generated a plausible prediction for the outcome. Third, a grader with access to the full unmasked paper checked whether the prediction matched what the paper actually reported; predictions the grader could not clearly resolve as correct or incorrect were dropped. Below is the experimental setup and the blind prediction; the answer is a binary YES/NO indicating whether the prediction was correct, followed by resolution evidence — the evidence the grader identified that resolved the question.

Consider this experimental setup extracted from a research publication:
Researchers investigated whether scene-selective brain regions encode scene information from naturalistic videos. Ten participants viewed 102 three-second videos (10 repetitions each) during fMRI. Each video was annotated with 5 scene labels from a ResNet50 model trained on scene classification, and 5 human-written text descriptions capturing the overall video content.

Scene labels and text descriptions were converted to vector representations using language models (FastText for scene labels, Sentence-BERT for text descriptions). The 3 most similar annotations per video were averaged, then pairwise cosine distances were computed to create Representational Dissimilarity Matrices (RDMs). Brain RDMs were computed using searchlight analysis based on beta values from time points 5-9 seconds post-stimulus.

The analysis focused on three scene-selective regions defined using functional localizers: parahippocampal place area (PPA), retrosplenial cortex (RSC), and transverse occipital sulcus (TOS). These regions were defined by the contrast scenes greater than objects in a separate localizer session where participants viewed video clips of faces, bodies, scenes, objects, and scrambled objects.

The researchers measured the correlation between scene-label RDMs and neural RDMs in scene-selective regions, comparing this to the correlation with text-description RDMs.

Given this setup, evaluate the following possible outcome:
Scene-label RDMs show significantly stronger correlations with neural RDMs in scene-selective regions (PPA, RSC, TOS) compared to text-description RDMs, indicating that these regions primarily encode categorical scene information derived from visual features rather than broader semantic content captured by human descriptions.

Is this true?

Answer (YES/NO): NO